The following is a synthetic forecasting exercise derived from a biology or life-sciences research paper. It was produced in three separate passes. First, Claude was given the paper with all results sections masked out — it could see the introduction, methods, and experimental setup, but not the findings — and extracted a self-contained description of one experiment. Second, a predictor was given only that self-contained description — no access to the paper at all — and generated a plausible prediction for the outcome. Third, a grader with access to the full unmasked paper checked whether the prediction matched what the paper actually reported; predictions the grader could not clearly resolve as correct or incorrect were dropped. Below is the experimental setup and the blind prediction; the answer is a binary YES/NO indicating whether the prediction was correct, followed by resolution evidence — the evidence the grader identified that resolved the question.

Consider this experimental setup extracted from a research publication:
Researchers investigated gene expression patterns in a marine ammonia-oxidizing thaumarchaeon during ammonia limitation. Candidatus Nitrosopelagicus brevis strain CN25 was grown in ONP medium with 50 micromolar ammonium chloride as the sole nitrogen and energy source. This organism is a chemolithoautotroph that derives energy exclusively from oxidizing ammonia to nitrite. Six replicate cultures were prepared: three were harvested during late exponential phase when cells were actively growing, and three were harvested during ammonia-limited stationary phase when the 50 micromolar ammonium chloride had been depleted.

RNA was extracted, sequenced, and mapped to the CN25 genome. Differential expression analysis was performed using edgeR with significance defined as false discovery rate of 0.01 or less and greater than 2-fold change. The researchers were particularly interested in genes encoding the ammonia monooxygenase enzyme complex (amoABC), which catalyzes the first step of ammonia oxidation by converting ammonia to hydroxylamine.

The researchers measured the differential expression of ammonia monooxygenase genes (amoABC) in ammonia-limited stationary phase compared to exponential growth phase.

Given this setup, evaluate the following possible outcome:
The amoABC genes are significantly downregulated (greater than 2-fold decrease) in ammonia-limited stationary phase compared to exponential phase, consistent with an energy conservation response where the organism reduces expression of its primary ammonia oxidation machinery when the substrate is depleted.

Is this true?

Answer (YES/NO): NO